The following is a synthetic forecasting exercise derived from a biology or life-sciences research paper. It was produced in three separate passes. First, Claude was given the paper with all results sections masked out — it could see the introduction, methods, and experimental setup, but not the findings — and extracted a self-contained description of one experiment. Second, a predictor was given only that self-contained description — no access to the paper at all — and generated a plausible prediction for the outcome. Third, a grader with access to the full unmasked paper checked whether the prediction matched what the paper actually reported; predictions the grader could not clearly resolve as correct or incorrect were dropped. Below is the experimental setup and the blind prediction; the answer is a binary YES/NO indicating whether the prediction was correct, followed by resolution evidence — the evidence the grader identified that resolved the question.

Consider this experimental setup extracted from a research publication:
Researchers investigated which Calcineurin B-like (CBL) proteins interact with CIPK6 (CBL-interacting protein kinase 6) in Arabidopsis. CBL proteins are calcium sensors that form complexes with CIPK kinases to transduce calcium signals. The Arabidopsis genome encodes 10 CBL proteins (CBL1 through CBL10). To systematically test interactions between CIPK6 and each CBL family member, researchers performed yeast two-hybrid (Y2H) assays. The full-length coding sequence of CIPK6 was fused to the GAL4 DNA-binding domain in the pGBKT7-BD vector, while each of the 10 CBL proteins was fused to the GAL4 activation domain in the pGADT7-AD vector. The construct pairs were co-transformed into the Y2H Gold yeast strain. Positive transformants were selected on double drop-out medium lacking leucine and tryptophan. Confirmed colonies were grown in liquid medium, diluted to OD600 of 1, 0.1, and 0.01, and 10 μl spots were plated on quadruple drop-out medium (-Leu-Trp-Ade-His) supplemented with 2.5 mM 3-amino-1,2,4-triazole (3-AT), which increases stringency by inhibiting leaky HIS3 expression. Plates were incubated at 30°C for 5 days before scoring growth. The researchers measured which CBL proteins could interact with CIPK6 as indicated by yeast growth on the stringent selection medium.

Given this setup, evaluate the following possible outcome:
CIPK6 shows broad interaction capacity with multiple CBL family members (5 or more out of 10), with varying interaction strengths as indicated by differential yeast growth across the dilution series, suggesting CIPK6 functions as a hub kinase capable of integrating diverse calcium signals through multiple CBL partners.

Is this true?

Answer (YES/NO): YES